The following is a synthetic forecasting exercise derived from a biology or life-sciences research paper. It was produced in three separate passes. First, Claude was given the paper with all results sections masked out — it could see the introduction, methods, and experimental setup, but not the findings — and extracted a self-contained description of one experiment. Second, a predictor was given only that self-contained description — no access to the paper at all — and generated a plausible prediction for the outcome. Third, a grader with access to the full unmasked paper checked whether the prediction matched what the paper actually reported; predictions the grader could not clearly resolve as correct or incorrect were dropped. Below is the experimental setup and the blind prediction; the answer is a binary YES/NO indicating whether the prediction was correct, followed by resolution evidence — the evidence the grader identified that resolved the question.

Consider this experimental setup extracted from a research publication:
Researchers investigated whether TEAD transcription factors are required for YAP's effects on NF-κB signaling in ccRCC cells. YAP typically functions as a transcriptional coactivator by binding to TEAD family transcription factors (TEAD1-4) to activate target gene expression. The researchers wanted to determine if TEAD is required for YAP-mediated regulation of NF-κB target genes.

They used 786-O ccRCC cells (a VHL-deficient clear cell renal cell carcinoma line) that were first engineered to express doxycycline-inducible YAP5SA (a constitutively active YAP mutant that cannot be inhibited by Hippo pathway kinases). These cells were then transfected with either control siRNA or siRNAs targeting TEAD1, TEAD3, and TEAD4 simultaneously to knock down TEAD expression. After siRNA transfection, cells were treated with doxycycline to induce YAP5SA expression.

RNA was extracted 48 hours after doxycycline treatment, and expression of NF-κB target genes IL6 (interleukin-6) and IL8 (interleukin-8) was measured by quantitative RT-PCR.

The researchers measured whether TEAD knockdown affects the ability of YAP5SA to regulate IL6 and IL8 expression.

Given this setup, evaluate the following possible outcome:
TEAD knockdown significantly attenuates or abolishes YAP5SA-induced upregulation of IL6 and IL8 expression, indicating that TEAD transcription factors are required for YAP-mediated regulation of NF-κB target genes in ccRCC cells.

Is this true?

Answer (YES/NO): NO